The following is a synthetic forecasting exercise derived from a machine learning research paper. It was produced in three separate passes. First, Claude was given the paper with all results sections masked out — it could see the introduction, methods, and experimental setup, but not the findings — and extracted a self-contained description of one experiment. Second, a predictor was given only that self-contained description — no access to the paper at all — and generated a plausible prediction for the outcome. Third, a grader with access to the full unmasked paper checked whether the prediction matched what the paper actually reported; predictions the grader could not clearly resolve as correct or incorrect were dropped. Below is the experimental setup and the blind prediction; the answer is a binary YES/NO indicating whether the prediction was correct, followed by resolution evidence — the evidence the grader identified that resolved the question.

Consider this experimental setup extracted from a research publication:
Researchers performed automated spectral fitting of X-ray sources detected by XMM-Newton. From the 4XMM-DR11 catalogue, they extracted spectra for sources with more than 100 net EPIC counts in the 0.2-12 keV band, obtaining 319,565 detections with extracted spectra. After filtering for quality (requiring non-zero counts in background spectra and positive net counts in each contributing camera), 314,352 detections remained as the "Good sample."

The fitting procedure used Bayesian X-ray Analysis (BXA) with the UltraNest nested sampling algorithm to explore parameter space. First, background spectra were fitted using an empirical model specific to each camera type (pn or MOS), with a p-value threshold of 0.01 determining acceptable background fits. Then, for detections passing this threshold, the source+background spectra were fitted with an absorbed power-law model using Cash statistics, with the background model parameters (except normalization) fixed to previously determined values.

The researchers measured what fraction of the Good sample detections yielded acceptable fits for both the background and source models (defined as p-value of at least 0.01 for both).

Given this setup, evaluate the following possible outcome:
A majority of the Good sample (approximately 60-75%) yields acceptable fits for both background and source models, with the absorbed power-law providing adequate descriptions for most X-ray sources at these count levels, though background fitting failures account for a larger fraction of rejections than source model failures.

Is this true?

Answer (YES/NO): YES